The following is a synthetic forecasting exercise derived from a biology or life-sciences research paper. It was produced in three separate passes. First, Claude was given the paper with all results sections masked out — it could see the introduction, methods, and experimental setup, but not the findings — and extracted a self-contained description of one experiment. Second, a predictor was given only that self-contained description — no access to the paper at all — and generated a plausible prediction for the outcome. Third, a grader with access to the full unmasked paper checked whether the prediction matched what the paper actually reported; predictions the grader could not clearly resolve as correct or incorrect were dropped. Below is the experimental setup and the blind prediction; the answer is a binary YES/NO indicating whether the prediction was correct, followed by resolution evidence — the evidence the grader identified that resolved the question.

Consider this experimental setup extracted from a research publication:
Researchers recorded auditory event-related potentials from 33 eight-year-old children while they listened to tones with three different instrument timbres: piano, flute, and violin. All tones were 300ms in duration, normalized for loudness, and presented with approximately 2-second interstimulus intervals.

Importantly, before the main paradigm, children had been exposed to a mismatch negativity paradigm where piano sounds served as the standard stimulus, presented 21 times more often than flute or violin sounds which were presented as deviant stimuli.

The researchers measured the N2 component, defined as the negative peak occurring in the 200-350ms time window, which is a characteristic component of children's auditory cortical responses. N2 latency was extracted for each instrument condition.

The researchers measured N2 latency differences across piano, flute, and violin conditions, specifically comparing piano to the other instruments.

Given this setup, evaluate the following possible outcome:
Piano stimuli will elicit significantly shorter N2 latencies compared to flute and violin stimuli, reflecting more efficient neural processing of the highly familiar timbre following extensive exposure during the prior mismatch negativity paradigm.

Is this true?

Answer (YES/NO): NO